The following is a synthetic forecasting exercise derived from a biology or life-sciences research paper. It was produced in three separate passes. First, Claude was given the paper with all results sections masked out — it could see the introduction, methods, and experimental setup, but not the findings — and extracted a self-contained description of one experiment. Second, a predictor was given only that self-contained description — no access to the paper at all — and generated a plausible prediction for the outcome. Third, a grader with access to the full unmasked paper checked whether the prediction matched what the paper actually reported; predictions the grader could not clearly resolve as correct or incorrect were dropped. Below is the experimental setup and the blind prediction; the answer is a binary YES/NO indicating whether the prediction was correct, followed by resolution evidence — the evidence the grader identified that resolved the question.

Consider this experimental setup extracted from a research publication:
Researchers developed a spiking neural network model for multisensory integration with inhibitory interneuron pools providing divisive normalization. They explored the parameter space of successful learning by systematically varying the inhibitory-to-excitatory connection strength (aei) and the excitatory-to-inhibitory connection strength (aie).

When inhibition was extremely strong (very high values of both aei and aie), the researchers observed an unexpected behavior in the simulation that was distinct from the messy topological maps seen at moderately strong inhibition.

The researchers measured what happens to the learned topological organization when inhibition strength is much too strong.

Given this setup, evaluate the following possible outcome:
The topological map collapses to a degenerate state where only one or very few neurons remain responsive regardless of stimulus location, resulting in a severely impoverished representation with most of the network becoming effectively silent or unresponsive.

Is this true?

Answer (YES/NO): NO